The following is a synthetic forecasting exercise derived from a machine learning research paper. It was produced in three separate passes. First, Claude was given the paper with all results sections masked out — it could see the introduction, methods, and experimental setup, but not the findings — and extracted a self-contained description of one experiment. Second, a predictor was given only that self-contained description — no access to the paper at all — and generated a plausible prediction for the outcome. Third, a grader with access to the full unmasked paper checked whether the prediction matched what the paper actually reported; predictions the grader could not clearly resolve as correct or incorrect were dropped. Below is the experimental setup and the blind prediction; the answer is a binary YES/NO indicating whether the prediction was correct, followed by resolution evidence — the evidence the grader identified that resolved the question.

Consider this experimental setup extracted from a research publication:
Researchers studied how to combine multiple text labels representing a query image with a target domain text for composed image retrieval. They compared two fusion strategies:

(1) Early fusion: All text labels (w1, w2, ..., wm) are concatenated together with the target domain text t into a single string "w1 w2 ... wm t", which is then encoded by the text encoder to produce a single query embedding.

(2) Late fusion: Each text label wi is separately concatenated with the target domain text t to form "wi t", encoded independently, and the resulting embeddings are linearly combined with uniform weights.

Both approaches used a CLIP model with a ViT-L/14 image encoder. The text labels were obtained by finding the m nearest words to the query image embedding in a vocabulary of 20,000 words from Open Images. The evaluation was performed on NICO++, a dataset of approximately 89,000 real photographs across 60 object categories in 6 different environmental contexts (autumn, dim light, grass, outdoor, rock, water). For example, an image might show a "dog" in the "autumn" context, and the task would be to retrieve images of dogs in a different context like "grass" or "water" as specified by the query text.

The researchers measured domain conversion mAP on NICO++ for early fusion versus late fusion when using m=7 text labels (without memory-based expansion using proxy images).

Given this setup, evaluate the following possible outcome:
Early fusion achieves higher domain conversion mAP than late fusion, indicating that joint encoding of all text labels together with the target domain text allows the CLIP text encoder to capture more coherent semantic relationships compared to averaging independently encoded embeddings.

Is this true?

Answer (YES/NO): NO